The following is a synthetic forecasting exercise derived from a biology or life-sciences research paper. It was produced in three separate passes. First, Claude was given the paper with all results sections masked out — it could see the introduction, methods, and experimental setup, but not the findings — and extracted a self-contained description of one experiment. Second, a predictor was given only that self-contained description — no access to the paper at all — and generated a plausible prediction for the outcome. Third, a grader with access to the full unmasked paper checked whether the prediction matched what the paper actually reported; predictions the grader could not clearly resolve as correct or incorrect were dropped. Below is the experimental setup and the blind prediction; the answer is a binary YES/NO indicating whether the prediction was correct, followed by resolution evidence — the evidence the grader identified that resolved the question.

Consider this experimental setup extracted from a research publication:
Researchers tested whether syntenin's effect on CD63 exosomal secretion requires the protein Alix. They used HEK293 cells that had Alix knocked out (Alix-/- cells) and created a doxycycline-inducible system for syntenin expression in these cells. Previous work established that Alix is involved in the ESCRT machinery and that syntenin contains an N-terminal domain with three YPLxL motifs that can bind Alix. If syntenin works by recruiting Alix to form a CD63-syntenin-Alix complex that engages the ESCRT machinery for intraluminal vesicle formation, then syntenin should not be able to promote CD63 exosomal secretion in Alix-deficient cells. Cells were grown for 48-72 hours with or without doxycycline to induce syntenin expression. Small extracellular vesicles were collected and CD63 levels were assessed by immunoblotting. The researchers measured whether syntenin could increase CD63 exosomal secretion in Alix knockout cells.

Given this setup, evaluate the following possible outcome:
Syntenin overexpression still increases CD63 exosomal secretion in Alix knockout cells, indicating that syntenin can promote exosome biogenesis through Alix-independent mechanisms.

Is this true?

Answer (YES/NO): YES